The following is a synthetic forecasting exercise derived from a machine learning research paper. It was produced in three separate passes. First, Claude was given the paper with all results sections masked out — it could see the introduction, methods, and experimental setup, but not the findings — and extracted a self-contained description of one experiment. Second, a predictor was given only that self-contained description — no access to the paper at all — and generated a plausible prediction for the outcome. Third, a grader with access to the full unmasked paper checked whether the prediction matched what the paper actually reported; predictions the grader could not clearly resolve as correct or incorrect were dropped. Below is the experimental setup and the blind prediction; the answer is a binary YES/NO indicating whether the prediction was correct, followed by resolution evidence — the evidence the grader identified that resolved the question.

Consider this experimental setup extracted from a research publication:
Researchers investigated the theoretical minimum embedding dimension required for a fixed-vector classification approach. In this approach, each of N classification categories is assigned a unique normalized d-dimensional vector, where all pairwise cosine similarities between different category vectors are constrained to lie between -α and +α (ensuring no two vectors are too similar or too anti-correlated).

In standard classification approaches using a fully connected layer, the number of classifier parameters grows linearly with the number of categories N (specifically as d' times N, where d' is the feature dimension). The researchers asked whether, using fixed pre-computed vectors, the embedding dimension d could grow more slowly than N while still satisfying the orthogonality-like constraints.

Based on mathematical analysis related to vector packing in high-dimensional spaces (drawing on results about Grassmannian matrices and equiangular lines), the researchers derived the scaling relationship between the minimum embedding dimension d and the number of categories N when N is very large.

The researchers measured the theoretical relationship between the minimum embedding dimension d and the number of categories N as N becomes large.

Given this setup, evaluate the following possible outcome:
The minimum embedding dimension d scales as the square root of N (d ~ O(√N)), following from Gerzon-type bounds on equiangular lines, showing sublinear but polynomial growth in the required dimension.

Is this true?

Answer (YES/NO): YES